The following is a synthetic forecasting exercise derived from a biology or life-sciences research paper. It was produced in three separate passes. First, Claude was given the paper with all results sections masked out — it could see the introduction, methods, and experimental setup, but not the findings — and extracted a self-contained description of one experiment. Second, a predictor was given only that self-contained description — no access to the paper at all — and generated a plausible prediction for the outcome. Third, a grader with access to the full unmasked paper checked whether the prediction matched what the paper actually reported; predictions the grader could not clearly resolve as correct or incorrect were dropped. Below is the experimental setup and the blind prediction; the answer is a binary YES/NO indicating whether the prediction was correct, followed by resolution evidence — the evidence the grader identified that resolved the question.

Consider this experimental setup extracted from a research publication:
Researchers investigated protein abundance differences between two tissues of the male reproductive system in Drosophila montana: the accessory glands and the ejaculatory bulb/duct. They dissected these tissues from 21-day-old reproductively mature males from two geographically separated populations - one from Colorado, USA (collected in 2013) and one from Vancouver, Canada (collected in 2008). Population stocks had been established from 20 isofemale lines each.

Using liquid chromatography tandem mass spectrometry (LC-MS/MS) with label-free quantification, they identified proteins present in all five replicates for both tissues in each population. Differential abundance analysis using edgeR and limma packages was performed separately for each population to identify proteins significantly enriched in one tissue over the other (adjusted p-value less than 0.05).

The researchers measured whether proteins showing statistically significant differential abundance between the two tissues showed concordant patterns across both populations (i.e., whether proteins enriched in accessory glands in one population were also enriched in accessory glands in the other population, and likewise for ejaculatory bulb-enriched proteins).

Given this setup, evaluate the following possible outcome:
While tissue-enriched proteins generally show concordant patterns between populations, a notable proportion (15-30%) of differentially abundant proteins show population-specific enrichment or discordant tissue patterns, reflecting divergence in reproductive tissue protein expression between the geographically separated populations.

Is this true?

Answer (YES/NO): NO